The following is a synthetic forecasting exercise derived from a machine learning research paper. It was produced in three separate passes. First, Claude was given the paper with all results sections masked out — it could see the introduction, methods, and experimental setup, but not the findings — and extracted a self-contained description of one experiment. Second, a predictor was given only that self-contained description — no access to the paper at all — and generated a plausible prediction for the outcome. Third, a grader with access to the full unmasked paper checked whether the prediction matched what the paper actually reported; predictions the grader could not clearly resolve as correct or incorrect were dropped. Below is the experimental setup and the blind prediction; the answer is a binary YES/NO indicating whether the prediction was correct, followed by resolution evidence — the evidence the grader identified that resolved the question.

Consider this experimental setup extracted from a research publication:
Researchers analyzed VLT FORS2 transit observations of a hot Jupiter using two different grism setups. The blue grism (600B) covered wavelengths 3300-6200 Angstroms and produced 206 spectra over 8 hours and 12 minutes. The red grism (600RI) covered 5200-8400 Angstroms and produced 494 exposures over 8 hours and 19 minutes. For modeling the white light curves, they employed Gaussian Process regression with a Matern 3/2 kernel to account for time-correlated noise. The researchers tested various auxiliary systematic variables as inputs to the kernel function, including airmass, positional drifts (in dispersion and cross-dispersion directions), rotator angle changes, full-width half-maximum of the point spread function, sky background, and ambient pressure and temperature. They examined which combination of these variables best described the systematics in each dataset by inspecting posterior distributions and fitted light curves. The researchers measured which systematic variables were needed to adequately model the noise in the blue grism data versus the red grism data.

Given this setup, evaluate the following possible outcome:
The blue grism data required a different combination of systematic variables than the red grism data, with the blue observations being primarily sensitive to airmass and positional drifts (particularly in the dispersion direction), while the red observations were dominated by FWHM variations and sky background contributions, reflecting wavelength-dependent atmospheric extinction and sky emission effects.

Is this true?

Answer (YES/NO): NO